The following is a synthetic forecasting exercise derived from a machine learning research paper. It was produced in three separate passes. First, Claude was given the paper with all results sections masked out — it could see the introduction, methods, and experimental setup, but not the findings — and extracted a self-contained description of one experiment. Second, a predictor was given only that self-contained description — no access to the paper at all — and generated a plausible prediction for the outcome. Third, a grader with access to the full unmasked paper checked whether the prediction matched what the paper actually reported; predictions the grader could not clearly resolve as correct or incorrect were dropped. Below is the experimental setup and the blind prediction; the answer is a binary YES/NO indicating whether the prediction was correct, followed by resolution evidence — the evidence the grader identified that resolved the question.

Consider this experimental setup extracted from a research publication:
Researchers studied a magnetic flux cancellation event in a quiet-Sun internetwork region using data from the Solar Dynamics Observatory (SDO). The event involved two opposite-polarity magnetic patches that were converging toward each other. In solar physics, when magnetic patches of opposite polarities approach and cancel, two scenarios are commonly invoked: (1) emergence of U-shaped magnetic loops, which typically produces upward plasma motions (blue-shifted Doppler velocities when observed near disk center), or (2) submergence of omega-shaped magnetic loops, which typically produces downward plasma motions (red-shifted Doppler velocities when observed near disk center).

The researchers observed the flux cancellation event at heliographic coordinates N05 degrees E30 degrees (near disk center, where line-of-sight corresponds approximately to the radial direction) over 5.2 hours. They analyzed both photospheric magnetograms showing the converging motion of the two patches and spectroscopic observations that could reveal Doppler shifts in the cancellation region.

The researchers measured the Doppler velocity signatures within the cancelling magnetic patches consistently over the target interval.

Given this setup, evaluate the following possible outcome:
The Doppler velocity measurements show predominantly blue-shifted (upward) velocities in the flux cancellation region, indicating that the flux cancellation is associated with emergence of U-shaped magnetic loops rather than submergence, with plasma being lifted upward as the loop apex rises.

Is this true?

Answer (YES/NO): NO